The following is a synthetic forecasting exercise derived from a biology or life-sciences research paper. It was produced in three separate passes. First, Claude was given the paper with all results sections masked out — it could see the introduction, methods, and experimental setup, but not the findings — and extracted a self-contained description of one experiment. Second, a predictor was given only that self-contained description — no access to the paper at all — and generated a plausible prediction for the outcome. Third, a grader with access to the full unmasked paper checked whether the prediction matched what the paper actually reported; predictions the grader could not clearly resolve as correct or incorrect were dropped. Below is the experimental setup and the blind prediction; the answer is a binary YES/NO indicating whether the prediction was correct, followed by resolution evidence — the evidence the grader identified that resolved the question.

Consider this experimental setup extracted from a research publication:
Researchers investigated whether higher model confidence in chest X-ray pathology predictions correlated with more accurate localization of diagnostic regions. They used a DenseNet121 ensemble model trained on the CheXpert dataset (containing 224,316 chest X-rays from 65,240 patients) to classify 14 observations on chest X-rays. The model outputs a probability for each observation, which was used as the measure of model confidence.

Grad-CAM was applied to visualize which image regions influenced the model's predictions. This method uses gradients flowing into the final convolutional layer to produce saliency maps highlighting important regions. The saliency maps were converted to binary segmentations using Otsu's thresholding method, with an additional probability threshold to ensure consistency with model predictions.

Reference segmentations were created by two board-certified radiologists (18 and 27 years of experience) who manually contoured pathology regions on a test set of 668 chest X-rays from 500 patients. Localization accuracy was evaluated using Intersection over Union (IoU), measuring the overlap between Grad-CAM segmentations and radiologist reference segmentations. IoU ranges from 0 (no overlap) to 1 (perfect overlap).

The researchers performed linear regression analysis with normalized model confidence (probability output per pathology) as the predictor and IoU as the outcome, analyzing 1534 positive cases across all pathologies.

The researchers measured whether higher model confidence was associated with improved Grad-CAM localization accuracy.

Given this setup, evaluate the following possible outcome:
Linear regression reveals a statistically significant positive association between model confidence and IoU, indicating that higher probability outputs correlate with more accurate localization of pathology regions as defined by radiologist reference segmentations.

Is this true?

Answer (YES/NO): YES